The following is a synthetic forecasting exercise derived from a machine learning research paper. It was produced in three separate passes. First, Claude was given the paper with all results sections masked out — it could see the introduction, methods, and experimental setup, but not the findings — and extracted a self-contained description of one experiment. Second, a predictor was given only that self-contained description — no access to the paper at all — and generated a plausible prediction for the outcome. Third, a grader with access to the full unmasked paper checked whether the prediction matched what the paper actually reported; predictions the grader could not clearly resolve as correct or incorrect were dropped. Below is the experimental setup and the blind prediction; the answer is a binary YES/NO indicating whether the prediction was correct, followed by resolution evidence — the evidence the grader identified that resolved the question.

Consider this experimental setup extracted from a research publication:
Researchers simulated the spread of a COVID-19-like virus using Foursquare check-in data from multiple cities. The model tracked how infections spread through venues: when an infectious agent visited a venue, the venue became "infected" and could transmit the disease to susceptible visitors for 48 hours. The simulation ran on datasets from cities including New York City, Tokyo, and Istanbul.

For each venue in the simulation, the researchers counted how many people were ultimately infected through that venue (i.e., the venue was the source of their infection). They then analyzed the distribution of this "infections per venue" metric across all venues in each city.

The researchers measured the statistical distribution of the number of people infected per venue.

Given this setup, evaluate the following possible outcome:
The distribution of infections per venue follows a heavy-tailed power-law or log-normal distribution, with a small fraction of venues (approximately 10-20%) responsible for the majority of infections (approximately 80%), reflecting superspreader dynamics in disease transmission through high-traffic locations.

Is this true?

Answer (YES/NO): NO